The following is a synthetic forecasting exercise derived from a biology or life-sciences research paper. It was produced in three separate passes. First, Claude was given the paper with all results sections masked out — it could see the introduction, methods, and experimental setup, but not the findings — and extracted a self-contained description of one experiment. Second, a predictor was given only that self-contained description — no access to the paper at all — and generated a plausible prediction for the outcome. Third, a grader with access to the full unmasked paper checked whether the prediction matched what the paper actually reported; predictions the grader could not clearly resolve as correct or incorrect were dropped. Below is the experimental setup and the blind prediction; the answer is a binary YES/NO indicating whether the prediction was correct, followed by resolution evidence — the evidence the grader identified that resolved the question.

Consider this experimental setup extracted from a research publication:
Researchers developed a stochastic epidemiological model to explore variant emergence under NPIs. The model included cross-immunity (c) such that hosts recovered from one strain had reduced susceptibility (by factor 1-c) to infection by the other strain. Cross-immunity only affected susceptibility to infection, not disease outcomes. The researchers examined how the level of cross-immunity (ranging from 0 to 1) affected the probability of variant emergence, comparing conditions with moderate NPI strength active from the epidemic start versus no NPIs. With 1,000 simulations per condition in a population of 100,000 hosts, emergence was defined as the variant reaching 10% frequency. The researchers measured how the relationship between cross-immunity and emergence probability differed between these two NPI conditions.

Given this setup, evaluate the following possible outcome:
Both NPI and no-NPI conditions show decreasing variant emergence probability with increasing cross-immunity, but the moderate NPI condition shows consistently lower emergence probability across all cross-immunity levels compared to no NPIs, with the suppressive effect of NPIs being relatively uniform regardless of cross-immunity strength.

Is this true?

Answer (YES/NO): NO